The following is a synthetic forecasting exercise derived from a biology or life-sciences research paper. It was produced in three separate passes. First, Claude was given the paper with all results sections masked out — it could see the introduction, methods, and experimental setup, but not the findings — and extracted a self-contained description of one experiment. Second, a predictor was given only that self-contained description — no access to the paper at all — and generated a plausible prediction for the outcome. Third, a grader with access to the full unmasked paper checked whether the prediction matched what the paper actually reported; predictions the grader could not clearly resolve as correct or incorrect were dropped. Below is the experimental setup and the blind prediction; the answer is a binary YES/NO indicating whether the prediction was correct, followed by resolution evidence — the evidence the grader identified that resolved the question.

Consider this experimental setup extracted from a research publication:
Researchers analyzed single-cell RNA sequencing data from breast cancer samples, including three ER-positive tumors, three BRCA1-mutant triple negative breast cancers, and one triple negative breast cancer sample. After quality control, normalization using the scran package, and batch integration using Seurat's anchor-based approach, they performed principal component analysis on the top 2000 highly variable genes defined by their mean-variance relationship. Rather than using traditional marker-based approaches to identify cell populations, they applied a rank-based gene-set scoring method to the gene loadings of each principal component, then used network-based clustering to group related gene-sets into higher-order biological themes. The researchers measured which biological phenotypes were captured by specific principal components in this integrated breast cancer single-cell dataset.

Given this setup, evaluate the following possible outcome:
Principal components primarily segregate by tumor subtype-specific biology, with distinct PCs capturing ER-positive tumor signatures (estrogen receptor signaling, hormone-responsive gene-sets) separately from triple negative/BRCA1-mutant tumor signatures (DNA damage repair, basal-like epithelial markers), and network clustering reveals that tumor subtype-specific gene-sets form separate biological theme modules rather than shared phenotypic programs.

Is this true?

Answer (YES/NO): NO